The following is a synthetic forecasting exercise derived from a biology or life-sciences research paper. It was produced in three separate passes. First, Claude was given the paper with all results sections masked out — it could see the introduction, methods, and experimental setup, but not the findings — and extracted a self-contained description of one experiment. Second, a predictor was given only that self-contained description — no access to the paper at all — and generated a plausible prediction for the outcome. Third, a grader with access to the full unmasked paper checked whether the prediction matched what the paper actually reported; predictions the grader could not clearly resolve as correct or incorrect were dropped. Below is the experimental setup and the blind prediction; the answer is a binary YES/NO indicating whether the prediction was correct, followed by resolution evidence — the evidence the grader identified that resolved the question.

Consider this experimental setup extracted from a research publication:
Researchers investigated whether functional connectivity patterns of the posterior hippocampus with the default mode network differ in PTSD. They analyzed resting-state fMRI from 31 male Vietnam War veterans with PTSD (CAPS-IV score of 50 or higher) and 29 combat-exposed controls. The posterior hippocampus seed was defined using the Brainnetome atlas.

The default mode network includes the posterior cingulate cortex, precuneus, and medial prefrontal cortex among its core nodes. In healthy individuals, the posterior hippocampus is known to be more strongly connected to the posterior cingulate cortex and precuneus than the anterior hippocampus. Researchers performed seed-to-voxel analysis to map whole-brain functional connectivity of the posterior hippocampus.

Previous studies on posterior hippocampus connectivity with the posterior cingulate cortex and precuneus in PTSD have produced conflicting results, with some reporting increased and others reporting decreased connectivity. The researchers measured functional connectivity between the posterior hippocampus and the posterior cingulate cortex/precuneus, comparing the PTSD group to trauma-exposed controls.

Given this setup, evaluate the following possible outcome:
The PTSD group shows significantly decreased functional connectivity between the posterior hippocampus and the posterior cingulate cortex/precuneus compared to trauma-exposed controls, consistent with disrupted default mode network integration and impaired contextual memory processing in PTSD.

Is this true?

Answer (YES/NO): NO